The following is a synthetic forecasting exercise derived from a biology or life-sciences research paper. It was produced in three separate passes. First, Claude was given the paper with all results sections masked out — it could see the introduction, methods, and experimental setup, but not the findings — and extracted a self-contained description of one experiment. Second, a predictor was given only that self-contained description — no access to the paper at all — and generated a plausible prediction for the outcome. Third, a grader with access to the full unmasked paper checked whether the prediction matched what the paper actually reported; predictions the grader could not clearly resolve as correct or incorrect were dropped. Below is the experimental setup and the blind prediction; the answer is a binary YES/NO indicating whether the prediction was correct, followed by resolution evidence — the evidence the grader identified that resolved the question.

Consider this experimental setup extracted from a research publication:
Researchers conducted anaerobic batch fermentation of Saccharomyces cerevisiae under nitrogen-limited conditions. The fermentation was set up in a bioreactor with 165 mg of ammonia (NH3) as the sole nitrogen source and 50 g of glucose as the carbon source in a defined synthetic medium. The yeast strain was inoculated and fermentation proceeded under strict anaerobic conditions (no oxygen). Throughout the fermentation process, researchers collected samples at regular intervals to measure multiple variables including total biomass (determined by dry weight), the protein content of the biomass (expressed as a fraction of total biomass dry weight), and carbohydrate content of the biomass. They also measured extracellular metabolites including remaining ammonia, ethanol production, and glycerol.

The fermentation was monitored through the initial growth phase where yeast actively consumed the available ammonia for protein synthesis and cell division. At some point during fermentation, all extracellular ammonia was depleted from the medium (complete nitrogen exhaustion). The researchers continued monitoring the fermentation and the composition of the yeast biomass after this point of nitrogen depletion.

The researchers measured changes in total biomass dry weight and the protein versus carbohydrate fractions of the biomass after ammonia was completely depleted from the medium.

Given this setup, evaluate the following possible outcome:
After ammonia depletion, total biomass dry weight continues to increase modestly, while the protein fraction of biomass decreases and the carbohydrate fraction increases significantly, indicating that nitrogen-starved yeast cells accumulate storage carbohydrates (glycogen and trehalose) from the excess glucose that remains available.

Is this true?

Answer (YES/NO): YES